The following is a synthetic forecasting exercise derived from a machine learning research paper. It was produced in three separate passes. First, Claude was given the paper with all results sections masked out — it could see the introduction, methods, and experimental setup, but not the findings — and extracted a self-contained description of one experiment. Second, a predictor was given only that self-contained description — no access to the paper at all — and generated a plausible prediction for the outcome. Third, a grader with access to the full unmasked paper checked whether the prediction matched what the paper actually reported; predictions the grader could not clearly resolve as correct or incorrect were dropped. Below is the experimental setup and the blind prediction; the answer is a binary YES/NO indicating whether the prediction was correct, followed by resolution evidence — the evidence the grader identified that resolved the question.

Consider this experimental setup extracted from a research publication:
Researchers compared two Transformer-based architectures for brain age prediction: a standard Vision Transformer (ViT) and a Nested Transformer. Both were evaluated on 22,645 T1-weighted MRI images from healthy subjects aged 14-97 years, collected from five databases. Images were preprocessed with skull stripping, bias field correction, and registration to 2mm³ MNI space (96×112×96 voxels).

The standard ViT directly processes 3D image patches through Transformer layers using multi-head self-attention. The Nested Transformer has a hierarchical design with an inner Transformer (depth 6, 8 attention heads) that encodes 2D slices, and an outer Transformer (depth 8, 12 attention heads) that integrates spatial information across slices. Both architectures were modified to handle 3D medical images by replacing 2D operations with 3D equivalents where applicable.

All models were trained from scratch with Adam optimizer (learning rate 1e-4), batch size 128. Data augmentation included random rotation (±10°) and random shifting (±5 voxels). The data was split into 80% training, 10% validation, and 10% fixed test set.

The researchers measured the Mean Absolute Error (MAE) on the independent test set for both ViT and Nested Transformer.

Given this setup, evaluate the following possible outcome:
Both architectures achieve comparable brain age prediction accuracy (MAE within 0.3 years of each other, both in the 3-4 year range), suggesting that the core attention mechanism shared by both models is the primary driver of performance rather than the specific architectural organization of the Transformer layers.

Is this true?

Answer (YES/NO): NO